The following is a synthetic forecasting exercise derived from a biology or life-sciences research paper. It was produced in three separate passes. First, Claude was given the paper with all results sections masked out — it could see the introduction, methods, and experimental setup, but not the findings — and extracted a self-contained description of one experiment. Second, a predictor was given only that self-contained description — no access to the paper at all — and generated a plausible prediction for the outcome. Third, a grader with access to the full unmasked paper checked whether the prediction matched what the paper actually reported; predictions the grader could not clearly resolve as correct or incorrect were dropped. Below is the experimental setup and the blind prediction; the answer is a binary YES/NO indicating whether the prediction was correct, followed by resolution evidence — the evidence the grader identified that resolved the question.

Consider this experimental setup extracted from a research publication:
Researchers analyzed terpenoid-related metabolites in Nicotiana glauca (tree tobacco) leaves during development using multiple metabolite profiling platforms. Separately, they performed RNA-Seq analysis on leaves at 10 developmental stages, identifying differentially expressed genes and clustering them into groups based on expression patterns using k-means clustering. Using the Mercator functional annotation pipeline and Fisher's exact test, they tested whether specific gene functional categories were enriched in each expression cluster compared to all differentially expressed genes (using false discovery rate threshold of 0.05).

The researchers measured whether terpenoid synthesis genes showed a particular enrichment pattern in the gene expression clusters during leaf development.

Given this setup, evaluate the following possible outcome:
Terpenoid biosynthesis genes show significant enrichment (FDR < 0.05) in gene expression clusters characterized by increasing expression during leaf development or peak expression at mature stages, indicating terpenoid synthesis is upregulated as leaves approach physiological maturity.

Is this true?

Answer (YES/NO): YES